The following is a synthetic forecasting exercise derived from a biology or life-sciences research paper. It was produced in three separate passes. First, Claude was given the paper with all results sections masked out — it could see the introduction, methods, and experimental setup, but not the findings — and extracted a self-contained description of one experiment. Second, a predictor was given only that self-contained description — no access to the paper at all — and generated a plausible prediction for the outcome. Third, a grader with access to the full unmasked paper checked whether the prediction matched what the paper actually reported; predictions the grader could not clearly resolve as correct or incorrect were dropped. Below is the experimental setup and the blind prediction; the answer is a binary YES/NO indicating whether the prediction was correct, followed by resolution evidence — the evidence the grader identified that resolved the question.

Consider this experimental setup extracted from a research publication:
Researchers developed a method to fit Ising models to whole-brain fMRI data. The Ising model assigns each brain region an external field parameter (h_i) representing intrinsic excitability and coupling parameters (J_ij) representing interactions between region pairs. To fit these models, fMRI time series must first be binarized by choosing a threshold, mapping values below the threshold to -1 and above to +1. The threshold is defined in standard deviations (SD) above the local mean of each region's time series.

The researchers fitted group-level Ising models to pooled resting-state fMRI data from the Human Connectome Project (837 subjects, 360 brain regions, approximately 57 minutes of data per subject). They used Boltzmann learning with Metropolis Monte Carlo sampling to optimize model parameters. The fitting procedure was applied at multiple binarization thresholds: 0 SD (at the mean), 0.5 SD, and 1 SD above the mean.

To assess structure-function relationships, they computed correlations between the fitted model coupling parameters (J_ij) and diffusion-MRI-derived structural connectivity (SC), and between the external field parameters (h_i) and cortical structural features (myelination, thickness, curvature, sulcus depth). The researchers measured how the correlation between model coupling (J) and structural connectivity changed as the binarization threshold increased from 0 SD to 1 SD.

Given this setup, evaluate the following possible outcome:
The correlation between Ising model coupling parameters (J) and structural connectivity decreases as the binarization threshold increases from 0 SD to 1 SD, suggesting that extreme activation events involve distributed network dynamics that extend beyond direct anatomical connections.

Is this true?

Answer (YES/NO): YES